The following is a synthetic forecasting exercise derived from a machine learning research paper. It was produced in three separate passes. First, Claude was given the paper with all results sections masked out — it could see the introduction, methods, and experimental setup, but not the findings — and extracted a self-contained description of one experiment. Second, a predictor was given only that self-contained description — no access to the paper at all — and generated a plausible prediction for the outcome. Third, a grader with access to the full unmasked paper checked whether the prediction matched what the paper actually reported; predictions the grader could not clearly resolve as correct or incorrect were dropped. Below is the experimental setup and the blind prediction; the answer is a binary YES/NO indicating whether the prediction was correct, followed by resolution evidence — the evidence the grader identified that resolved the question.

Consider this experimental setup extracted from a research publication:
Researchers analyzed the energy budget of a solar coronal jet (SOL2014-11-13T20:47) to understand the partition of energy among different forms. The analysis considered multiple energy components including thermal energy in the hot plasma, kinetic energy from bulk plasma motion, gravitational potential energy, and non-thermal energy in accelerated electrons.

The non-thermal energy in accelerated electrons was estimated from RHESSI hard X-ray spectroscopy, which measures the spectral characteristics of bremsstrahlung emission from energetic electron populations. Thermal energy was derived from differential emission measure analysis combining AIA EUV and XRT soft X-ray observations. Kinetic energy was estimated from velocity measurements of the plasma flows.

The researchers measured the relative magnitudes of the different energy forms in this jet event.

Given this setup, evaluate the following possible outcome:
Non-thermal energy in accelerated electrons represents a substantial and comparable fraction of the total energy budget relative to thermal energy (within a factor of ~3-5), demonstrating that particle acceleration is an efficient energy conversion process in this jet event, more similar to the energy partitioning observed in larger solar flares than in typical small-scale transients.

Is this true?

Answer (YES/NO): NO